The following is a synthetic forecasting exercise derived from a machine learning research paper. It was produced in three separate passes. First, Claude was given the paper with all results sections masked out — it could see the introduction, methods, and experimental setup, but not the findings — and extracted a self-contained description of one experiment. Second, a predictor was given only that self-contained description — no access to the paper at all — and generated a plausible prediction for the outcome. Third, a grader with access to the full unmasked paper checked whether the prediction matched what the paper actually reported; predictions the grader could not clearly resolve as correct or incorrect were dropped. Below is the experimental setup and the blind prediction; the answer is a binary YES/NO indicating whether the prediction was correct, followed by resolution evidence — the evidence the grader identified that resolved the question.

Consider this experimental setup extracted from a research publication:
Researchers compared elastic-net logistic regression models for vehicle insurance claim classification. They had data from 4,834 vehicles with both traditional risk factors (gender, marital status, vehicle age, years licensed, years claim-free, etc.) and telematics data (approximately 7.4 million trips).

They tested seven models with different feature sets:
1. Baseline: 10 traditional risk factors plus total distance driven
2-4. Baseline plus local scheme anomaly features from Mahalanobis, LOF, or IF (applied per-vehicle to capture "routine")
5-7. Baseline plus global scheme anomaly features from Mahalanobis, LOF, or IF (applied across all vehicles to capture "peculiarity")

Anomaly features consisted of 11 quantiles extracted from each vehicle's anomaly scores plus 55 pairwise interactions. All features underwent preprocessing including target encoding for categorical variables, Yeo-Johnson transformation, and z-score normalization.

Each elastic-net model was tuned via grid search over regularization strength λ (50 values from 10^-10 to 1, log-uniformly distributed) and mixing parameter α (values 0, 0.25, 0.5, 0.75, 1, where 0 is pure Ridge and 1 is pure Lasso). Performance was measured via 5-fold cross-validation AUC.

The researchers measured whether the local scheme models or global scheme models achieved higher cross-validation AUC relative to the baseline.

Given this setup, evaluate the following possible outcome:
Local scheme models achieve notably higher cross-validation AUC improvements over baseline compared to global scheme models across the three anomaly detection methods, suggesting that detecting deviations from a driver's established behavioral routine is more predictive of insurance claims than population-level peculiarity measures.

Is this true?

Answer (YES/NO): NO